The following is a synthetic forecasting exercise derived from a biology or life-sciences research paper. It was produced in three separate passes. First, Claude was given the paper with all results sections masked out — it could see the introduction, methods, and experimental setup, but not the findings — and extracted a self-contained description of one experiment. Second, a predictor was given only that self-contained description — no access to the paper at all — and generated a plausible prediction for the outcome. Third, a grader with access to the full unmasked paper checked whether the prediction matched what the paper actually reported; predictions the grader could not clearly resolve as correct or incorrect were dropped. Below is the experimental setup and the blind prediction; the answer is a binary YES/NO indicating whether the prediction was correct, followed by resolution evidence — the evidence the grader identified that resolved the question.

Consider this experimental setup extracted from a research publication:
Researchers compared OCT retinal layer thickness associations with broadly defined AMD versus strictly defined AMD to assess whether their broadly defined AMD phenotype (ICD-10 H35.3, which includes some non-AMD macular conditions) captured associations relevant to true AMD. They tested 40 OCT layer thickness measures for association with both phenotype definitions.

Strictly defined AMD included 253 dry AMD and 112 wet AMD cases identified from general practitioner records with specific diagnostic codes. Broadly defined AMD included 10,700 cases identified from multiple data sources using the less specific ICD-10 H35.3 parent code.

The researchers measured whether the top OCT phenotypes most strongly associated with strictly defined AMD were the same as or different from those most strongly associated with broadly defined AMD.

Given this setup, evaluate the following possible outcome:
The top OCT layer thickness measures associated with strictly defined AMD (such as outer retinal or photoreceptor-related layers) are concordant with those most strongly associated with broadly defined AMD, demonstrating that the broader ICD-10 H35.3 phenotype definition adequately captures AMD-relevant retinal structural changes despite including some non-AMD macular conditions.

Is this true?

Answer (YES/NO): YES